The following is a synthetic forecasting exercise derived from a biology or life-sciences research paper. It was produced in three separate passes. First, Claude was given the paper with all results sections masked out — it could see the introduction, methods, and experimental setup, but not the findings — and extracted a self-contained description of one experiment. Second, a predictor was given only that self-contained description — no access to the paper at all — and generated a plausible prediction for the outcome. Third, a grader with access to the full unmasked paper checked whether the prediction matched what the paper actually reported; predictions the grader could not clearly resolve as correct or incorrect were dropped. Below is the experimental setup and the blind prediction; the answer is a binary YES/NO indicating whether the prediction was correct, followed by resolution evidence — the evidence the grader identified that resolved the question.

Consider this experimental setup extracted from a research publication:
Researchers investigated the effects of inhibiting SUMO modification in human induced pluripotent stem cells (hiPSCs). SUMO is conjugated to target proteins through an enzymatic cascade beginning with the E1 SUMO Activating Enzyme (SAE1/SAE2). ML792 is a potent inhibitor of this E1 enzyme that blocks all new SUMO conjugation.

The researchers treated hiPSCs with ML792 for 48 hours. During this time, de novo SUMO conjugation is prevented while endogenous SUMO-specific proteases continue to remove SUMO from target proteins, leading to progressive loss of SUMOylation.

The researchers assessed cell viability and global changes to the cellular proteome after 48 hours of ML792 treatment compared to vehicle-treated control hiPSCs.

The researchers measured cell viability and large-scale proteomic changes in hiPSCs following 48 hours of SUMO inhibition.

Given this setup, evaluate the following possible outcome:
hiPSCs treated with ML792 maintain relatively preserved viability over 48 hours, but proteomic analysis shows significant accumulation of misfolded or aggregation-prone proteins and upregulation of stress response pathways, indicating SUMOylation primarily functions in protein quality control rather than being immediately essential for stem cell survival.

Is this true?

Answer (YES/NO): NO